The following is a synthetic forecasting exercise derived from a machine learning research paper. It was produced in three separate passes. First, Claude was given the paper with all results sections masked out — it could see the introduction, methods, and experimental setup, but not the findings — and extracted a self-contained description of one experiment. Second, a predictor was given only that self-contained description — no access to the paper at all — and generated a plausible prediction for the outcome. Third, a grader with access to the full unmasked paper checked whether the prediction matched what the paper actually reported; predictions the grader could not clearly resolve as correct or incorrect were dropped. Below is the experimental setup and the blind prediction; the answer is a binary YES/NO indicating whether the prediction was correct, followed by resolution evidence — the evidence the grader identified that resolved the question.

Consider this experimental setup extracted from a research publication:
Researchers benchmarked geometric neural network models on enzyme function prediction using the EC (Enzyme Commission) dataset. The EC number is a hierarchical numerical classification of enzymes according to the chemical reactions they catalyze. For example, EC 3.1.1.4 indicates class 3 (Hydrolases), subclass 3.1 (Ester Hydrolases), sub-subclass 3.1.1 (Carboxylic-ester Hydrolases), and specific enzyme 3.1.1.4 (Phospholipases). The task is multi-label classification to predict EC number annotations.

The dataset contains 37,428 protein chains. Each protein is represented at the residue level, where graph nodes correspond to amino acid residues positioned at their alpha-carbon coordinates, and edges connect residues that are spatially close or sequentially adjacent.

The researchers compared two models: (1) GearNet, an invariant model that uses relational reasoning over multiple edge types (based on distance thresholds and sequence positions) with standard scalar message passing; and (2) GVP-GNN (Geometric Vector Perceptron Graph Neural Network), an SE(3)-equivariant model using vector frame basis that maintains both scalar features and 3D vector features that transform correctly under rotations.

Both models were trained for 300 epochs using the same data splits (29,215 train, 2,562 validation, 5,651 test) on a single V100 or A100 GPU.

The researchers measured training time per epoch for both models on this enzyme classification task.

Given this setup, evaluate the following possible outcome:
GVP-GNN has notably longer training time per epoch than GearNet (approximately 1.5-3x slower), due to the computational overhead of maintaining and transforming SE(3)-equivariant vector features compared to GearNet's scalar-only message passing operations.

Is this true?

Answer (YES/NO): YES